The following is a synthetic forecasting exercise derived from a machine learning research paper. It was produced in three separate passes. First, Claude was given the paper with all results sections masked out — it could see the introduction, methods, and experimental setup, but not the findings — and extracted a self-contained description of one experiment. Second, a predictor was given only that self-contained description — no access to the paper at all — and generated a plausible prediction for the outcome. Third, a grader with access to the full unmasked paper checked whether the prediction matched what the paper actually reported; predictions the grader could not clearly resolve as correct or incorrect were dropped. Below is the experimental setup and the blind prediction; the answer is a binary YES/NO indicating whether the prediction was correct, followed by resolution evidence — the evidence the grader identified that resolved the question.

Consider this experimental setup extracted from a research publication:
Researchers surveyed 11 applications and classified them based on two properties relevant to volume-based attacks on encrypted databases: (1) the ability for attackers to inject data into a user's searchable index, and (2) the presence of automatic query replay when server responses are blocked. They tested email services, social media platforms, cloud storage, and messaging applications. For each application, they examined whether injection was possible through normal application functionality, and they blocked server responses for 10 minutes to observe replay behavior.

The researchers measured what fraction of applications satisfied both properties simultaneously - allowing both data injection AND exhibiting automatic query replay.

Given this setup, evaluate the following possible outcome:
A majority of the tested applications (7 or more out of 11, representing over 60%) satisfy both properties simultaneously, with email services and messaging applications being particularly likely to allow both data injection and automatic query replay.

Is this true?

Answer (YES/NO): NO